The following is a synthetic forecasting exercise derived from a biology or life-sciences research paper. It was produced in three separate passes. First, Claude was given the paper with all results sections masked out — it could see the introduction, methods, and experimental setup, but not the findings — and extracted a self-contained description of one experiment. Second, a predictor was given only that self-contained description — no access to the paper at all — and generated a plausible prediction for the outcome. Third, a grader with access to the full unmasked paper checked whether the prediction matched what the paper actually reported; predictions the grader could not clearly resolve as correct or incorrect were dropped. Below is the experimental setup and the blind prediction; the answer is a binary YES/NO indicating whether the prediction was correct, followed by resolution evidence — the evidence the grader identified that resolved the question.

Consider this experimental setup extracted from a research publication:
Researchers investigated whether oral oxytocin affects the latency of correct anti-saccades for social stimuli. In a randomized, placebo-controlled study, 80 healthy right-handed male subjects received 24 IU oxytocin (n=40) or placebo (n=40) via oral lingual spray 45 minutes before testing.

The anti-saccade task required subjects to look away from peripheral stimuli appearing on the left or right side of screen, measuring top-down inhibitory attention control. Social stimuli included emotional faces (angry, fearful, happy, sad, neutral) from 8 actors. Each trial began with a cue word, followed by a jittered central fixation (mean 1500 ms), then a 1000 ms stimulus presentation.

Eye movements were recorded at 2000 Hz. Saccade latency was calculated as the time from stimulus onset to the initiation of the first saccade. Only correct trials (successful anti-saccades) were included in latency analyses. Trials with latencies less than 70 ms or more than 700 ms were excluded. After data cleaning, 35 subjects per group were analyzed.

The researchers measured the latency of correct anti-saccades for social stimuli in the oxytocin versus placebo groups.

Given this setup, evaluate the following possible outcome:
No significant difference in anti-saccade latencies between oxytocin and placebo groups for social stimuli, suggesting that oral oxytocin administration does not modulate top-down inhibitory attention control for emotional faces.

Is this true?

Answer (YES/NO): NO